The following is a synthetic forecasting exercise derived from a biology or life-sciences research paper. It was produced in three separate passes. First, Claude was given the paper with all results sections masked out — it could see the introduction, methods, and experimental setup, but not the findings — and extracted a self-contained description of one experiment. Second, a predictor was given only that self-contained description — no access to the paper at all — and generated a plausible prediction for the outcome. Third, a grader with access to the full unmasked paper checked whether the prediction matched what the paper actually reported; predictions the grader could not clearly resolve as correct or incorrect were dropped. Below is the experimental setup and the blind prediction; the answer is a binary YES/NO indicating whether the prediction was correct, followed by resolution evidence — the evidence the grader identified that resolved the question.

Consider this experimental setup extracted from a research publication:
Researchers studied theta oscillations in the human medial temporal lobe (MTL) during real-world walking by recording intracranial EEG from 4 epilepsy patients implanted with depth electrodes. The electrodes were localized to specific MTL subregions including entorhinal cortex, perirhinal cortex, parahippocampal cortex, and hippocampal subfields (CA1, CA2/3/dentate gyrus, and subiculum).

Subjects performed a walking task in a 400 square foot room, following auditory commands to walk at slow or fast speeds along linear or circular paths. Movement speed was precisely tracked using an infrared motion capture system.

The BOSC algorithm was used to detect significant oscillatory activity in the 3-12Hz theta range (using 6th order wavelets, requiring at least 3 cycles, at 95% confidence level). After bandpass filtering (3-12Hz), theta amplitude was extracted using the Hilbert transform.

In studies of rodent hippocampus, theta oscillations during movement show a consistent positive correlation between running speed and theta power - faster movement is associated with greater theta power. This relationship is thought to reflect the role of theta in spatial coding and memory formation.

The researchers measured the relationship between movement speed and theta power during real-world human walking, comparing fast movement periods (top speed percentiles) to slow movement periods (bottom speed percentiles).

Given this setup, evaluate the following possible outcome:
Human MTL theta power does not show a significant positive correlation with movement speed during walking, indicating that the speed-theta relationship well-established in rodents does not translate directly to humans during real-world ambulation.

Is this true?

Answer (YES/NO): NO